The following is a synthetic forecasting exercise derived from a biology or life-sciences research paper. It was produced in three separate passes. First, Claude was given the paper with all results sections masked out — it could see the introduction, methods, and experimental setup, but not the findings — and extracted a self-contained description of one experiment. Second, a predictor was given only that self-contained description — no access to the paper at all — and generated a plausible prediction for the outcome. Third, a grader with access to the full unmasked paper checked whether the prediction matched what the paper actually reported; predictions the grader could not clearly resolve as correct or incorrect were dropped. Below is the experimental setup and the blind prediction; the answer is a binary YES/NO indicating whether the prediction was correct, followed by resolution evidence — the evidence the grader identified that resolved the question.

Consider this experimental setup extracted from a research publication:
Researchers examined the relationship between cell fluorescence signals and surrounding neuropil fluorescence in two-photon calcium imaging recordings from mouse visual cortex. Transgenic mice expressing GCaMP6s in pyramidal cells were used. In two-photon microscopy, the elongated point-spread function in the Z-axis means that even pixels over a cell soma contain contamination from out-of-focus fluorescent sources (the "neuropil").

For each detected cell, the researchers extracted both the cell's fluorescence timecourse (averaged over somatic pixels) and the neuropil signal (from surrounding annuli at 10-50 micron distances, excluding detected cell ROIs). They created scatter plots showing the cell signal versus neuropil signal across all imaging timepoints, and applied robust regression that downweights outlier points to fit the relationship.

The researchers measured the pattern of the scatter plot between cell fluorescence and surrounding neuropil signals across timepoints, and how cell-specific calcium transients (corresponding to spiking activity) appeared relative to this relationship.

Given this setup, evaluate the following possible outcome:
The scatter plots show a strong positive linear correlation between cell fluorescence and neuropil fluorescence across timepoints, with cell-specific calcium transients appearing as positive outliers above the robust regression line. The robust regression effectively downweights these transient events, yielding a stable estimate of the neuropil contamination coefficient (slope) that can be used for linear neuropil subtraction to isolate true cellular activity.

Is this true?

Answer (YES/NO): YES